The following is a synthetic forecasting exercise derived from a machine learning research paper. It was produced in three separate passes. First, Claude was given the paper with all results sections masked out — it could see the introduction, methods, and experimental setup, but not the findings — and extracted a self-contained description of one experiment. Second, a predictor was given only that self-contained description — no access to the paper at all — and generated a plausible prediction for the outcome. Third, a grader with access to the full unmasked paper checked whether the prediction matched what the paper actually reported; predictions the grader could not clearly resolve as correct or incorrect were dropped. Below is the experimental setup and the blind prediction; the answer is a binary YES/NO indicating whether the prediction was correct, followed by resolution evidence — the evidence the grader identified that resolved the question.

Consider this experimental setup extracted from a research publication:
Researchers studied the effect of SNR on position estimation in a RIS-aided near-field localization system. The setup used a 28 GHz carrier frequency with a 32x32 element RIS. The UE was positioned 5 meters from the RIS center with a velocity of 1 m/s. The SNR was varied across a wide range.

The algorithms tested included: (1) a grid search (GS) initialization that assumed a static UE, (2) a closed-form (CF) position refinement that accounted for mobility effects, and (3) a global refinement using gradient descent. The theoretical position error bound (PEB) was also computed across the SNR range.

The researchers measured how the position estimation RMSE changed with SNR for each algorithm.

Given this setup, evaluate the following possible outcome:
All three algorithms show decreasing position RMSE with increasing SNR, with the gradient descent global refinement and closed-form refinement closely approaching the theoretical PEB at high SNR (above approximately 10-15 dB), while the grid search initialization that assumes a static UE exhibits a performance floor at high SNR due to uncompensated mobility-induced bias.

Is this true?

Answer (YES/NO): NO